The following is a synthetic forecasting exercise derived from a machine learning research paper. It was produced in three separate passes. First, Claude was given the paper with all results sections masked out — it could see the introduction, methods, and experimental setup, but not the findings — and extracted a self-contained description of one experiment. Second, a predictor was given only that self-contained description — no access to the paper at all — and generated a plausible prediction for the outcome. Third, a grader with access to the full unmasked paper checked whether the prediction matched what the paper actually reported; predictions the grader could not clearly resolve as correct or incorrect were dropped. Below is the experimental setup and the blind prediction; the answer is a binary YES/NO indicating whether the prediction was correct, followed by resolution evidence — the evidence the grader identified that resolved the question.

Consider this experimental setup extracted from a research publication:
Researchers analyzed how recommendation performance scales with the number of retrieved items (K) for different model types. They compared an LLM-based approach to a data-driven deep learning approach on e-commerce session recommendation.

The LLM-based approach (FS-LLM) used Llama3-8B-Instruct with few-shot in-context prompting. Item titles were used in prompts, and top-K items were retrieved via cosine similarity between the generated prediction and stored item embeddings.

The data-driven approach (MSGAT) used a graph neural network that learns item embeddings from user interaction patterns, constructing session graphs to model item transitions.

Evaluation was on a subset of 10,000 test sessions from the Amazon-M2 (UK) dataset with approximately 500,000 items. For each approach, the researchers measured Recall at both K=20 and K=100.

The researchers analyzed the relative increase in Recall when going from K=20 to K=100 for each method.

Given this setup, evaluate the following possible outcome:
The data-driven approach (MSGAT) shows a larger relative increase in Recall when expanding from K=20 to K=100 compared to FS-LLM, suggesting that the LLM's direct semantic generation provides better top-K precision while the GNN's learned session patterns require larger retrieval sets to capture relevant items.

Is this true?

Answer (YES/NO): NO